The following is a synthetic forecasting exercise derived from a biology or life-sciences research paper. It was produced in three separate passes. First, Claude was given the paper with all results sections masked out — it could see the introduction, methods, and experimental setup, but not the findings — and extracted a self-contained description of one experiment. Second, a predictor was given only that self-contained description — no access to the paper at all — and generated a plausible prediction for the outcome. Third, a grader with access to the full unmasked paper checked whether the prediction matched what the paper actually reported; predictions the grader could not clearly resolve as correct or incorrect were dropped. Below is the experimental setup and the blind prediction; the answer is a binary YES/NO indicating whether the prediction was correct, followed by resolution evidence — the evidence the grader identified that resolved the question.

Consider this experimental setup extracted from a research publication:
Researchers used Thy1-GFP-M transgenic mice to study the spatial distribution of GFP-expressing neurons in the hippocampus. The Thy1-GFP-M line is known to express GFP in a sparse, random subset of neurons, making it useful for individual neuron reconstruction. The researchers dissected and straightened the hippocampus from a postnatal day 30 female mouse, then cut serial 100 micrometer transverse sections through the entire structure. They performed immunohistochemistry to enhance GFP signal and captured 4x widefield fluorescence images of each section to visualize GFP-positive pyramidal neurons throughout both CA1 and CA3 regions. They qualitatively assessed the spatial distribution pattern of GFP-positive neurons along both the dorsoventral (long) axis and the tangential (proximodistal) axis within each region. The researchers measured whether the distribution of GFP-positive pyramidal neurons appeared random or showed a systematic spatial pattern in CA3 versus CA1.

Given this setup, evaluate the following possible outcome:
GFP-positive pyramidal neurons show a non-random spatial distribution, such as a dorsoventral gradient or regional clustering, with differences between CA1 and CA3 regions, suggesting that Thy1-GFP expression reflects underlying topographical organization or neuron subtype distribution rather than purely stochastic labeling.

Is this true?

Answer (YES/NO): NO